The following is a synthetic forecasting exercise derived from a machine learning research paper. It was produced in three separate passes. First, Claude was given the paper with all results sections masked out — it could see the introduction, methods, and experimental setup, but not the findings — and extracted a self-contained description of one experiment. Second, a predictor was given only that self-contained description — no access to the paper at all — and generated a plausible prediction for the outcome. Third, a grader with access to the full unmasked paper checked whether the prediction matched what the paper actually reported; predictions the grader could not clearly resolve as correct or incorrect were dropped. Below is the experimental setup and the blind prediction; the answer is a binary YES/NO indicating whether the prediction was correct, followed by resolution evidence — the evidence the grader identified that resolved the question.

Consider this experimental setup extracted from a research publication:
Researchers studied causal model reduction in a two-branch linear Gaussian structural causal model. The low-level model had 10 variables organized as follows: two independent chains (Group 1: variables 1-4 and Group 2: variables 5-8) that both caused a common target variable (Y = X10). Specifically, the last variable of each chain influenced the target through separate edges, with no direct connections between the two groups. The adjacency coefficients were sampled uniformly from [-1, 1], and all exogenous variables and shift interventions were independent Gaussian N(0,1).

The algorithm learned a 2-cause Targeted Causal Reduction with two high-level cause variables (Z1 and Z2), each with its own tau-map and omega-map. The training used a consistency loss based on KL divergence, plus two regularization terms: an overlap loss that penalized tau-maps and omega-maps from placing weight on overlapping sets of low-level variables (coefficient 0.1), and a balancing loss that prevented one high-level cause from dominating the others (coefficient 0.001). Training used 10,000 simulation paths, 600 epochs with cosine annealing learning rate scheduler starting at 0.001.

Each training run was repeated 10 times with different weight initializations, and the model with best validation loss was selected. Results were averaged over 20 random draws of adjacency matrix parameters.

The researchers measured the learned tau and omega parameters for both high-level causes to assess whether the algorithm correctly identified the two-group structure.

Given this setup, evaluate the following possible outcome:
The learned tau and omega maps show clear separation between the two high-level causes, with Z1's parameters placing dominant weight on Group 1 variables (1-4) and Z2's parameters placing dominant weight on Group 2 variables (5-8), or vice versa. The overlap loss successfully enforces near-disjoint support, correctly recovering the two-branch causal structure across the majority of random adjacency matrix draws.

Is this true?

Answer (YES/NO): YES